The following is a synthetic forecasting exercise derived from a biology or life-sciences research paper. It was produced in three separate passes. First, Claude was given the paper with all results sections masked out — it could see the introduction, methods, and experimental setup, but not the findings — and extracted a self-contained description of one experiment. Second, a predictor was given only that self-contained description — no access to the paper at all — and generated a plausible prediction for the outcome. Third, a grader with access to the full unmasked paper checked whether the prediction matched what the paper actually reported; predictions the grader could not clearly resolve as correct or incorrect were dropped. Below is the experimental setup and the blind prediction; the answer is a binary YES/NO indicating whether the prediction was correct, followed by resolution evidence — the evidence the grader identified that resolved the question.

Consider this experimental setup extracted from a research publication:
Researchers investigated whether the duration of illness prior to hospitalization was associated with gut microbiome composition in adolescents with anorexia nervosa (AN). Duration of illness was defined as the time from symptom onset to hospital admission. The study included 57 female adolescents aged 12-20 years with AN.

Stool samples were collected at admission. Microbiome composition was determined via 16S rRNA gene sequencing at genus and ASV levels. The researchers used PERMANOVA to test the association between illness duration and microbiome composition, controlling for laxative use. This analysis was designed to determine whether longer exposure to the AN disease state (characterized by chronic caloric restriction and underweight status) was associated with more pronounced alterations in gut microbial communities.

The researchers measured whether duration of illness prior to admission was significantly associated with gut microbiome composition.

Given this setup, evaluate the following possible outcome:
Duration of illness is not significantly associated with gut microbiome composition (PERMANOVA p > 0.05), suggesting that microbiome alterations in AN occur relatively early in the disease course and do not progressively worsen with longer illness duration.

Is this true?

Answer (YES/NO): NO